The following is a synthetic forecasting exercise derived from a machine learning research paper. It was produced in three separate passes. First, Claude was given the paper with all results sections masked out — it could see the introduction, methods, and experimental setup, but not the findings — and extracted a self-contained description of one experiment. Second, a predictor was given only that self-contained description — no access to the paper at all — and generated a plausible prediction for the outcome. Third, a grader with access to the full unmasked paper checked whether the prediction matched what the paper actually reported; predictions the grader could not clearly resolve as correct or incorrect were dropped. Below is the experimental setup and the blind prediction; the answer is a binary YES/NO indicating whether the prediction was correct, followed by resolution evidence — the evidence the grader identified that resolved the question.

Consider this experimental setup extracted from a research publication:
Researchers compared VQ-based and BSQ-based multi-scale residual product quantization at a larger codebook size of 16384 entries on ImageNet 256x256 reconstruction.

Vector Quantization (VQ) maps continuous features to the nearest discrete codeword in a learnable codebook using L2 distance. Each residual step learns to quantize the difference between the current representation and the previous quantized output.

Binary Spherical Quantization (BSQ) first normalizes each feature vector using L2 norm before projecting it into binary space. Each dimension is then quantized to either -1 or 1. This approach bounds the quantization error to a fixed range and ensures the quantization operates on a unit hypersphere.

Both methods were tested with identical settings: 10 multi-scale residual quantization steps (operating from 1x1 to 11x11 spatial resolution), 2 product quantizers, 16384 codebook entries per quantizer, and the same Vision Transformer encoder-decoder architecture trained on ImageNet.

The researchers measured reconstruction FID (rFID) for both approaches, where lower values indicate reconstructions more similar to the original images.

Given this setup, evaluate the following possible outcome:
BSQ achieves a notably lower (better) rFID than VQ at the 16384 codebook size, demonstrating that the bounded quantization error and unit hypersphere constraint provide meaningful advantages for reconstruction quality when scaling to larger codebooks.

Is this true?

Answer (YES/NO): NO